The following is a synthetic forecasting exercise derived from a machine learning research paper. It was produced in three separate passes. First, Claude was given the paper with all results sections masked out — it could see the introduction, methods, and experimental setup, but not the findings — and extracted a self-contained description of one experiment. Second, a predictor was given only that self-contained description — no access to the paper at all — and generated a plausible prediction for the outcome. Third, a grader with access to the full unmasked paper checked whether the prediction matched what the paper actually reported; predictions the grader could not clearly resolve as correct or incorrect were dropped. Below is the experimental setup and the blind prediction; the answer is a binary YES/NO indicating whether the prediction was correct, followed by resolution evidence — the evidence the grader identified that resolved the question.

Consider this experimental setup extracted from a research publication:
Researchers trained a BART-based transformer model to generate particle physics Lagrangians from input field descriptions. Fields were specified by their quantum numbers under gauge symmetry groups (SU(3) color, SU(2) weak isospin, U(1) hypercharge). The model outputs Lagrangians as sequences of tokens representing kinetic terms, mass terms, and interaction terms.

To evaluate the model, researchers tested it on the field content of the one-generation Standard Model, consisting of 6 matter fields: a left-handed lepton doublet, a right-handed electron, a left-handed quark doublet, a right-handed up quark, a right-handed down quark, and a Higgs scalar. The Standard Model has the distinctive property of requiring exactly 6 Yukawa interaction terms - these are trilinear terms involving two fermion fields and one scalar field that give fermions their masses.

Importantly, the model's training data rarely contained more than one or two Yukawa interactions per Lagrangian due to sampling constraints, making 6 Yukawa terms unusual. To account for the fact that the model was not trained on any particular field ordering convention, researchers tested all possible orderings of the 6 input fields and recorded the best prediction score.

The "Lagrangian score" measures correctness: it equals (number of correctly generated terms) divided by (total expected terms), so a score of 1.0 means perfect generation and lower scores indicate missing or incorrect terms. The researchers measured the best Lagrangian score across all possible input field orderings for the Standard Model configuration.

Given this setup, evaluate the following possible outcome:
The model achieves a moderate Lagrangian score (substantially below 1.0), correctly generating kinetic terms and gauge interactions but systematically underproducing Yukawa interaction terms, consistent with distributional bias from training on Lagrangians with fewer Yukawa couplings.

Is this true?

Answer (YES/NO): YES